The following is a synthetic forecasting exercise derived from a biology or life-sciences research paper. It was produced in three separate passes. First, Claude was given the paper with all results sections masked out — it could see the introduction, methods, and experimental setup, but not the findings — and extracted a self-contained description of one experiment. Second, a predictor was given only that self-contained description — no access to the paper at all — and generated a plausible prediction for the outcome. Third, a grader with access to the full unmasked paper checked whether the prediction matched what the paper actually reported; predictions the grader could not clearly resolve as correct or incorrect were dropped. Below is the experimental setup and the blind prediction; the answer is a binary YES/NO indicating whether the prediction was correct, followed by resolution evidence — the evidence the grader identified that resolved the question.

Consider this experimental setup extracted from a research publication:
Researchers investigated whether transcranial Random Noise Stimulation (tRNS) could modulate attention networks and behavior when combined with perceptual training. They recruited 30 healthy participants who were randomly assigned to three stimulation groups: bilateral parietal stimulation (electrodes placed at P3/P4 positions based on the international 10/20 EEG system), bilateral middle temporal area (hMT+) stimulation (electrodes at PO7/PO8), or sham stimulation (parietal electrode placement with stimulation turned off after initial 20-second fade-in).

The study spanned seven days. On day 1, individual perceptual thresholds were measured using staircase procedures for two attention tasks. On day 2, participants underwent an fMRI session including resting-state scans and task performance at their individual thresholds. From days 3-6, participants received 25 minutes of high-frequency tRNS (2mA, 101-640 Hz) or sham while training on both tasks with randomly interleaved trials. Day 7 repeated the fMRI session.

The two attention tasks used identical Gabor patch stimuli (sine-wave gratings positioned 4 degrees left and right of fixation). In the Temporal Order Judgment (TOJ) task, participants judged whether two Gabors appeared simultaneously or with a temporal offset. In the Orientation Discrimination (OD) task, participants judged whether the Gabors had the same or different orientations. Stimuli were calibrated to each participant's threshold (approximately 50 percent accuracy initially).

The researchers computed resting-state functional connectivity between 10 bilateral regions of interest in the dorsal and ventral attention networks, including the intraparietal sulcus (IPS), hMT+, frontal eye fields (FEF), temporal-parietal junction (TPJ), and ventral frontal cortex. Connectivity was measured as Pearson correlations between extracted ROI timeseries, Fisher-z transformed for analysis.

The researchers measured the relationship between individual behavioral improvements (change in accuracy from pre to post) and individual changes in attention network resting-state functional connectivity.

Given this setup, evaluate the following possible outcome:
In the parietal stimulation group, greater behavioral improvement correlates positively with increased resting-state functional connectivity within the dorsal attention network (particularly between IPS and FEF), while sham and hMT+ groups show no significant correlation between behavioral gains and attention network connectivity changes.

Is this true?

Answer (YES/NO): NO